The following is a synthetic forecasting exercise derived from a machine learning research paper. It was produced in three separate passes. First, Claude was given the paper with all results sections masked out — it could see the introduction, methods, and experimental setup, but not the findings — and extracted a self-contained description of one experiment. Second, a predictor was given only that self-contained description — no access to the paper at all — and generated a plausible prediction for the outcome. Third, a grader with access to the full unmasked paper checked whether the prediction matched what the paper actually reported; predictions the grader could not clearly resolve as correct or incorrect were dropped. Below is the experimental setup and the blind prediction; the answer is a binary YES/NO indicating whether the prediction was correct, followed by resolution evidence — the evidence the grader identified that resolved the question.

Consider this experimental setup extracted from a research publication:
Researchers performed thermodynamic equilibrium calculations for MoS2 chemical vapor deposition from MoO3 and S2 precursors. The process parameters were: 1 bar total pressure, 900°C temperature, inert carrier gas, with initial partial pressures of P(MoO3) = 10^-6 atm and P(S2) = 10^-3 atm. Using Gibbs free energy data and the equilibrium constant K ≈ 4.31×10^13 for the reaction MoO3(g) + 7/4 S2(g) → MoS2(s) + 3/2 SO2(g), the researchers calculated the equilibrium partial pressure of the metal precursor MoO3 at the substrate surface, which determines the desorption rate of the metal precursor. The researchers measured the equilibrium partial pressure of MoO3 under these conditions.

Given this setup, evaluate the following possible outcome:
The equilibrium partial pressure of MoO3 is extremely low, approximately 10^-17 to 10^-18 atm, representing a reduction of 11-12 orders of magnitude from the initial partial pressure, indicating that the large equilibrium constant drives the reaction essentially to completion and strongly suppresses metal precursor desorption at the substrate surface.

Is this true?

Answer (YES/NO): YES